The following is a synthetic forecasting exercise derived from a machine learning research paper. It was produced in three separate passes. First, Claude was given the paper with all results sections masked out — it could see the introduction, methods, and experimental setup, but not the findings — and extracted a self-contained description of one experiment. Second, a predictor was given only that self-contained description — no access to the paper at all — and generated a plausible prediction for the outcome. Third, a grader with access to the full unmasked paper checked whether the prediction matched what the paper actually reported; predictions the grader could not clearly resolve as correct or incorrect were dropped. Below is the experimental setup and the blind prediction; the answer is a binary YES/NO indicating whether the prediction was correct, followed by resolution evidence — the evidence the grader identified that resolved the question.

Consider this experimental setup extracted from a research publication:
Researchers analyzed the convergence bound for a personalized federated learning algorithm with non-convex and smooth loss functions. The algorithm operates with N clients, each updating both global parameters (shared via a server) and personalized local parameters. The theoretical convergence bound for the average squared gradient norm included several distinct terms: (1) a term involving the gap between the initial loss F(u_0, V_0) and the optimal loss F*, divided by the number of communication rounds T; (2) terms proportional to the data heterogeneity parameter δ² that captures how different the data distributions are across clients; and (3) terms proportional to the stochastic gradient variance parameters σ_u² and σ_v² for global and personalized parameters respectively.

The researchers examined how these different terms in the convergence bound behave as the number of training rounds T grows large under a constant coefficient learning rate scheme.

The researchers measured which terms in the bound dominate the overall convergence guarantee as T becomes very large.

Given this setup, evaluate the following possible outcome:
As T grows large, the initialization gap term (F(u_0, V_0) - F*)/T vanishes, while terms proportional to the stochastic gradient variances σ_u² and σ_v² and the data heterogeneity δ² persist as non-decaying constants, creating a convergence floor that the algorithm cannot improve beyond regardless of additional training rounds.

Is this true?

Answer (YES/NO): YES